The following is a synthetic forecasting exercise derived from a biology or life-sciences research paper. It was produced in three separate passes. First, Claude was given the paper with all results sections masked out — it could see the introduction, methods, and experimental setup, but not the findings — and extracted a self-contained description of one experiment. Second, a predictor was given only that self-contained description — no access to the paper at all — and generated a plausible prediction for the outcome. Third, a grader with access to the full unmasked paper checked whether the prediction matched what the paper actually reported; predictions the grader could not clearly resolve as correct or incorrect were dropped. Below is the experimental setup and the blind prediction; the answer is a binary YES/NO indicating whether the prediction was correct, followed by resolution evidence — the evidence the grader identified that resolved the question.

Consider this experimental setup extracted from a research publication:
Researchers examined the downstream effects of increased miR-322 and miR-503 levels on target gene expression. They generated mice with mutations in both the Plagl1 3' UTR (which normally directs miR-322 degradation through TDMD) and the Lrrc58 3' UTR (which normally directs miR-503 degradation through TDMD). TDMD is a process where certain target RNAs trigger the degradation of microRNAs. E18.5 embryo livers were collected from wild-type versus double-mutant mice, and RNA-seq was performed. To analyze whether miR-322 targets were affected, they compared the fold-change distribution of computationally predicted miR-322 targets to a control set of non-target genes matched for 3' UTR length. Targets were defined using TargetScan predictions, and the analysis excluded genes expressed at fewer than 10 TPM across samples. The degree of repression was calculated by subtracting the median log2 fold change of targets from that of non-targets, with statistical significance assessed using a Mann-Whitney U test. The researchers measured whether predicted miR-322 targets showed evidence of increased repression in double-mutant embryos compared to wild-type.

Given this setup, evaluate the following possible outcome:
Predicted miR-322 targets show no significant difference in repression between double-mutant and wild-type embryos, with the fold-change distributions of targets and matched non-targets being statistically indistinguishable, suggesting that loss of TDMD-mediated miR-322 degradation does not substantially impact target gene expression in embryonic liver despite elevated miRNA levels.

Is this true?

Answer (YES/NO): NO